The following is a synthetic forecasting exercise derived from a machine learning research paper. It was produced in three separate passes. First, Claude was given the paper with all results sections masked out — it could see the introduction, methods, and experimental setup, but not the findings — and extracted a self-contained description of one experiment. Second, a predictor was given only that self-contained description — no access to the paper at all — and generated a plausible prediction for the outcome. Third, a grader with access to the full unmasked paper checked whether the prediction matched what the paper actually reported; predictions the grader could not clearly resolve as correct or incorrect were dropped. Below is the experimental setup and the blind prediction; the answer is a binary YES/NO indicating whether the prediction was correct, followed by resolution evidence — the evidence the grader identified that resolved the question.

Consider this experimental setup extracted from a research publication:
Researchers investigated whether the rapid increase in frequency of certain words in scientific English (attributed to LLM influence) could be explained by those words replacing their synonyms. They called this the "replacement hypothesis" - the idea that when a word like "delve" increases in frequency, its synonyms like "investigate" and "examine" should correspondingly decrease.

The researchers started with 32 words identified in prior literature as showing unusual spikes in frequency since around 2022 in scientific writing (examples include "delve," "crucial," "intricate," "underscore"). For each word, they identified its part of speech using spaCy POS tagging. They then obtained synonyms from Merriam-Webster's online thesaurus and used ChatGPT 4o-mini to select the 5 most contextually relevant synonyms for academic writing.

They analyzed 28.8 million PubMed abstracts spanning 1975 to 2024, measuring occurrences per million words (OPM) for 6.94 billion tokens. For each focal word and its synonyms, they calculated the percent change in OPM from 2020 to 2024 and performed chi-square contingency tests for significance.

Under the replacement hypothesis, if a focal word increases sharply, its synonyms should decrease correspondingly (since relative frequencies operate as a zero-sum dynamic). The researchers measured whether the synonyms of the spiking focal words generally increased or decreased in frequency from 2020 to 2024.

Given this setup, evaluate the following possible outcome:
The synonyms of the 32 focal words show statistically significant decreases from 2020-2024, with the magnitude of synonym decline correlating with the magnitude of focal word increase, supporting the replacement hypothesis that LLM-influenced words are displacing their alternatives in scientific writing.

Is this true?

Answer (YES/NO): NO